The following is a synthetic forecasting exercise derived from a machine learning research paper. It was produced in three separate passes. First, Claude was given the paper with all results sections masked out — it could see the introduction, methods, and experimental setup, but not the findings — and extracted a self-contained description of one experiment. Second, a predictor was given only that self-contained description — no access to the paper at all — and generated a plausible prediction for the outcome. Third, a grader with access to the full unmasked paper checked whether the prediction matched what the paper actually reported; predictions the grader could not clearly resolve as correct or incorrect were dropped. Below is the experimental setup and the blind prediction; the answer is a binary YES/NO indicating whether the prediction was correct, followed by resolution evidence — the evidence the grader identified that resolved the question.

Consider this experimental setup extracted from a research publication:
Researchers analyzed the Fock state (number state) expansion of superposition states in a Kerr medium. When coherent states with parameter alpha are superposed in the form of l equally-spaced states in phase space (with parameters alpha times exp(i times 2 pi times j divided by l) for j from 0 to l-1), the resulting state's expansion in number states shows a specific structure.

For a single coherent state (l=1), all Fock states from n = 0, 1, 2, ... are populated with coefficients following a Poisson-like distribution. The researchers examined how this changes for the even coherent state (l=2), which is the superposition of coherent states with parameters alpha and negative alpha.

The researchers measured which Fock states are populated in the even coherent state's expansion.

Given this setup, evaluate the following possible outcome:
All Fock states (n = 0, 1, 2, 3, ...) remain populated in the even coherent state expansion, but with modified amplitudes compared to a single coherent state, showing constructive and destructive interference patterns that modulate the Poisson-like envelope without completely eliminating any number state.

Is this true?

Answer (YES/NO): NO